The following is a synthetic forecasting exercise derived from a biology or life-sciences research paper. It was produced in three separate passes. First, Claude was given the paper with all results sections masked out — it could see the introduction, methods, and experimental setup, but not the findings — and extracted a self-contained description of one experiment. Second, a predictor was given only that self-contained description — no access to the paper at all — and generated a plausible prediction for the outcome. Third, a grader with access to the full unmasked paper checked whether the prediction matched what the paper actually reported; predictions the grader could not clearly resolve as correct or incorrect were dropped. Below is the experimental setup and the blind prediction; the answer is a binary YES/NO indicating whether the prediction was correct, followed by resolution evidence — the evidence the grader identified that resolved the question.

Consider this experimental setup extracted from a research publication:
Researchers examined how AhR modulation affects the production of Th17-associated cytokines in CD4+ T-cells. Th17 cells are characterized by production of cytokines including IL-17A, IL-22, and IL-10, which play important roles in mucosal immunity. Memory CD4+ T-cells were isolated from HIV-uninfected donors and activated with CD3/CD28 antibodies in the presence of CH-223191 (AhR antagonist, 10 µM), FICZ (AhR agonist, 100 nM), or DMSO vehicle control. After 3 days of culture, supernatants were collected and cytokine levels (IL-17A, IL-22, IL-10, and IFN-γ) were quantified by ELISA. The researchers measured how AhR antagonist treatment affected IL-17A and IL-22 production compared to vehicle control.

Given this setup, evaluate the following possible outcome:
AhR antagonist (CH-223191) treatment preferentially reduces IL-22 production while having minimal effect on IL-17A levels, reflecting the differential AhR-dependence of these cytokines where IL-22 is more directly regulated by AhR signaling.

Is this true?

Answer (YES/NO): NO